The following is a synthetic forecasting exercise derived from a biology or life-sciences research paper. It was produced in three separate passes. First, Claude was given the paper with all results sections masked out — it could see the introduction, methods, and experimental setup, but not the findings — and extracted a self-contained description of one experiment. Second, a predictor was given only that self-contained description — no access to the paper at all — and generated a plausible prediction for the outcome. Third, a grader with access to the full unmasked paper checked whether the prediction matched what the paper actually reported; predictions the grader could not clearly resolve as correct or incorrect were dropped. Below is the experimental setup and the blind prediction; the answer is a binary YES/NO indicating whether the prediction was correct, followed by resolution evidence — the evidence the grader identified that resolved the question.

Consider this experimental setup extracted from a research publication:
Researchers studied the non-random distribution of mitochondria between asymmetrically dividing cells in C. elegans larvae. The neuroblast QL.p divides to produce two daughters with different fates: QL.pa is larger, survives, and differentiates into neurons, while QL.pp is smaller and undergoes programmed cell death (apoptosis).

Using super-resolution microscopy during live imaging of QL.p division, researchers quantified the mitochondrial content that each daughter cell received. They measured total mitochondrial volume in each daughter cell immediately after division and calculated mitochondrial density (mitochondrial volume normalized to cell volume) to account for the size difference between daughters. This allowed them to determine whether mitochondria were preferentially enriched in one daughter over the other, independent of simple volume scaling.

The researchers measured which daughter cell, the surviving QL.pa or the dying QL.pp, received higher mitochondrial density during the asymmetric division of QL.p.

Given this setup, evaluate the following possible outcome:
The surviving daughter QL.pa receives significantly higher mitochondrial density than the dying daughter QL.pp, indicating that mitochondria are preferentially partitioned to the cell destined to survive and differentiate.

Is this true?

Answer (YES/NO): YES